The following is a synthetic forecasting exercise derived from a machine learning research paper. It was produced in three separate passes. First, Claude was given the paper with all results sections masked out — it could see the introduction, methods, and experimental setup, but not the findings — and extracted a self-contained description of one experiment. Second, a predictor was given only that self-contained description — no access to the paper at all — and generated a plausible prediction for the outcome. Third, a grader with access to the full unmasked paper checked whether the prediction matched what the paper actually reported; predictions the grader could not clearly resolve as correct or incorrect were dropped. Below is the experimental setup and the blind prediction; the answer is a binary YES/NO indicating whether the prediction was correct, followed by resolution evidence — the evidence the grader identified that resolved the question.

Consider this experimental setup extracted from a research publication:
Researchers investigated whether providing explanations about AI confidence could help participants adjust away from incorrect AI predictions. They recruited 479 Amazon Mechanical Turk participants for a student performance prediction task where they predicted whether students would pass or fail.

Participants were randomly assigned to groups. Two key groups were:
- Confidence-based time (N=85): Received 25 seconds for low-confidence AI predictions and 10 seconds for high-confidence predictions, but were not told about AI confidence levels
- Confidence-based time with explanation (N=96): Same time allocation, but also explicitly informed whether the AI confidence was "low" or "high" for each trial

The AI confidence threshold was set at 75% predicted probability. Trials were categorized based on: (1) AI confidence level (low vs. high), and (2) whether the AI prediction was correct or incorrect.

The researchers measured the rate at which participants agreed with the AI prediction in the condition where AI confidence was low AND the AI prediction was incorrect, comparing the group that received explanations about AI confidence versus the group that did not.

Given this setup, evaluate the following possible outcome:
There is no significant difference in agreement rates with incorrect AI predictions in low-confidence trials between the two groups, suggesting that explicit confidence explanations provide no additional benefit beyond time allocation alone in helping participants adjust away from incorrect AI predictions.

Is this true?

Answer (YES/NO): NO